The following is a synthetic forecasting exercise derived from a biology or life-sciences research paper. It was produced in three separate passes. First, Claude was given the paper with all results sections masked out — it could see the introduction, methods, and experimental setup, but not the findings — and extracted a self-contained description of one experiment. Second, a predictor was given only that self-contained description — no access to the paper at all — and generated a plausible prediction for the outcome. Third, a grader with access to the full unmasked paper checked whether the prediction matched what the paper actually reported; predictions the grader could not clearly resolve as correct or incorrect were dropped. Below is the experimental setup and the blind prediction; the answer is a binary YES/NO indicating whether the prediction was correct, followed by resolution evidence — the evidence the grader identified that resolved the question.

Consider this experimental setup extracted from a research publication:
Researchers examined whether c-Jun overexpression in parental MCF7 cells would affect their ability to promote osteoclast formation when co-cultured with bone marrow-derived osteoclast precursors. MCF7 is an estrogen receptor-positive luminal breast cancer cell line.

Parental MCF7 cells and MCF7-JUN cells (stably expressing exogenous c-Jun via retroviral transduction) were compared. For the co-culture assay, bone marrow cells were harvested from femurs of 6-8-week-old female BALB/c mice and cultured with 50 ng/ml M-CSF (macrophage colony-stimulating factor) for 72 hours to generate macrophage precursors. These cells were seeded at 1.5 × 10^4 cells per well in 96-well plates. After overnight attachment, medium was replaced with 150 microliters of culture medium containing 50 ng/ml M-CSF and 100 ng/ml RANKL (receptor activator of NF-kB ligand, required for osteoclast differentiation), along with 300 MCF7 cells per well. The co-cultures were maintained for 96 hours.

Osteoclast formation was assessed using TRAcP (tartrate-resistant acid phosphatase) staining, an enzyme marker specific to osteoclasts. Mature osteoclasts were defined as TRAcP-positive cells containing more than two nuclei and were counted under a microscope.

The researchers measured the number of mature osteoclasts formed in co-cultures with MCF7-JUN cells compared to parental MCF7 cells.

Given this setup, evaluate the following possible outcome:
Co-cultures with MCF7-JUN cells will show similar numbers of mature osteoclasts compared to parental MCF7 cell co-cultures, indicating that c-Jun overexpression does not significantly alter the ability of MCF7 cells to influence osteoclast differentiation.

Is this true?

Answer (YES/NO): NO